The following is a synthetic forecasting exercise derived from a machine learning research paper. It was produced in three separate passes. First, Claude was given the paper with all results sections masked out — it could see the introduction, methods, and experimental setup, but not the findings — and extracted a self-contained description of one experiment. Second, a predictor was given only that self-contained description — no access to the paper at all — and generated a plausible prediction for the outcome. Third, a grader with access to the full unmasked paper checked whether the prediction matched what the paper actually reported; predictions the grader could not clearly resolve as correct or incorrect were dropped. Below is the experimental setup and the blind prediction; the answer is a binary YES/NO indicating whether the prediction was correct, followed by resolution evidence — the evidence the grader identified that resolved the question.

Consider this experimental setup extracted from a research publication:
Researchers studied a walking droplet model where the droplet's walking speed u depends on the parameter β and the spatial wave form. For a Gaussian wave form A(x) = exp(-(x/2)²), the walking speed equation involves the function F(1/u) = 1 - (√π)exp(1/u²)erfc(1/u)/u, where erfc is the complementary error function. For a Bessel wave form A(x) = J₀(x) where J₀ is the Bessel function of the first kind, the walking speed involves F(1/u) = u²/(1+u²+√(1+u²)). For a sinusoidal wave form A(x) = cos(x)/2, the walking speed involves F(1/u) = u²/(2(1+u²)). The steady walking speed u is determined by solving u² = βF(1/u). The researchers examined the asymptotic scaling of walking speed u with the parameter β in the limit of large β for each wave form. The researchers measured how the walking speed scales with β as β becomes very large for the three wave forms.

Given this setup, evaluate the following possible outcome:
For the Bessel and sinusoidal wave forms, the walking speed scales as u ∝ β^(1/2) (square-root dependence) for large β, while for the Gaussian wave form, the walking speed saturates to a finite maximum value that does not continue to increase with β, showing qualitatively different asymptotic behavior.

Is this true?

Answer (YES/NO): NO